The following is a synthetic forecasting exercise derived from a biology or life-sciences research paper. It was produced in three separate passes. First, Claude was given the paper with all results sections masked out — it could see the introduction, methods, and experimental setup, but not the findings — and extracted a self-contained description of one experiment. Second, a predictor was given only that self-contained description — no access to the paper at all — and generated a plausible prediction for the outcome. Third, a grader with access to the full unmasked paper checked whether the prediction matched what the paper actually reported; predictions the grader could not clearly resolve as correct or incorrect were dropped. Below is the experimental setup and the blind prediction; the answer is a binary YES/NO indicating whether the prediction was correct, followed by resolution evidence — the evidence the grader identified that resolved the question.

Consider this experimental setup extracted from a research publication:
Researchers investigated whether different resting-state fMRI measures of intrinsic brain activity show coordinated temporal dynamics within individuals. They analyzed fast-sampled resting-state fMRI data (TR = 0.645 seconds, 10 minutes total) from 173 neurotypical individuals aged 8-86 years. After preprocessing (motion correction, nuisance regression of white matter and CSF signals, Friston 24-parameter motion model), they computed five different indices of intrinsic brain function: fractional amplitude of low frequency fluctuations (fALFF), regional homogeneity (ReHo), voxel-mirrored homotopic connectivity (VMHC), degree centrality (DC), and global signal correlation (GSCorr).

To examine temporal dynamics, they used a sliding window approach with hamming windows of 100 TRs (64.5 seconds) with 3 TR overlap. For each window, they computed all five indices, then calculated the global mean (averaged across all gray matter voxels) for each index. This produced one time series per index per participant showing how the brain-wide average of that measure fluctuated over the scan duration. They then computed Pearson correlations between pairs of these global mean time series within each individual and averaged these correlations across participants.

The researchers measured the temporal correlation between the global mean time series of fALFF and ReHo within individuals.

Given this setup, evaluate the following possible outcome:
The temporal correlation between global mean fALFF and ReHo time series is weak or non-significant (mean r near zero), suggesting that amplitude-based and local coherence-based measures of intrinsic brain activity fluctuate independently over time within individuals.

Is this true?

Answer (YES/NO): NO